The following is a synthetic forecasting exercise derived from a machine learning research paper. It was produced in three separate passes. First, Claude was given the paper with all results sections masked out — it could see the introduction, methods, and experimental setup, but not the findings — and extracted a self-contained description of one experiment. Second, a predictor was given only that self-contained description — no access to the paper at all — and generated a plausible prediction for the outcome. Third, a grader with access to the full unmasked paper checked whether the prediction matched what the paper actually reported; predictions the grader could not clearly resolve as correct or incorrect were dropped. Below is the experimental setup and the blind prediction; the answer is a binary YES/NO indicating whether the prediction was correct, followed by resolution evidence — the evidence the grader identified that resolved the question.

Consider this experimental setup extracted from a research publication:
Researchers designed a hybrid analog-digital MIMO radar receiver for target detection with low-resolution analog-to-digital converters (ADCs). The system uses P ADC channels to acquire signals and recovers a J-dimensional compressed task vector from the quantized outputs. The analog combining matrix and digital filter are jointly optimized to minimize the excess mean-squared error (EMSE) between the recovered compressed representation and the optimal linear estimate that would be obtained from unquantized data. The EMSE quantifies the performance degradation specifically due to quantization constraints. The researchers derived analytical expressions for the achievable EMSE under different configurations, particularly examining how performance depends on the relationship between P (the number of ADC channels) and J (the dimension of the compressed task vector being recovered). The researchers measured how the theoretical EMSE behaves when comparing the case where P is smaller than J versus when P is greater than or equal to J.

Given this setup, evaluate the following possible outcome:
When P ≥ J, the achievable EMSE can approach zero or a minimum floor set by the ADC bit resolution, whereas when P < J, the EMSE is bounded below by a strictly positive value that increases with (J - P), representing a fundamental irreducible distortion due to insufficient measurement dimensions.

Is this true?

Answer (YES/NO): YES